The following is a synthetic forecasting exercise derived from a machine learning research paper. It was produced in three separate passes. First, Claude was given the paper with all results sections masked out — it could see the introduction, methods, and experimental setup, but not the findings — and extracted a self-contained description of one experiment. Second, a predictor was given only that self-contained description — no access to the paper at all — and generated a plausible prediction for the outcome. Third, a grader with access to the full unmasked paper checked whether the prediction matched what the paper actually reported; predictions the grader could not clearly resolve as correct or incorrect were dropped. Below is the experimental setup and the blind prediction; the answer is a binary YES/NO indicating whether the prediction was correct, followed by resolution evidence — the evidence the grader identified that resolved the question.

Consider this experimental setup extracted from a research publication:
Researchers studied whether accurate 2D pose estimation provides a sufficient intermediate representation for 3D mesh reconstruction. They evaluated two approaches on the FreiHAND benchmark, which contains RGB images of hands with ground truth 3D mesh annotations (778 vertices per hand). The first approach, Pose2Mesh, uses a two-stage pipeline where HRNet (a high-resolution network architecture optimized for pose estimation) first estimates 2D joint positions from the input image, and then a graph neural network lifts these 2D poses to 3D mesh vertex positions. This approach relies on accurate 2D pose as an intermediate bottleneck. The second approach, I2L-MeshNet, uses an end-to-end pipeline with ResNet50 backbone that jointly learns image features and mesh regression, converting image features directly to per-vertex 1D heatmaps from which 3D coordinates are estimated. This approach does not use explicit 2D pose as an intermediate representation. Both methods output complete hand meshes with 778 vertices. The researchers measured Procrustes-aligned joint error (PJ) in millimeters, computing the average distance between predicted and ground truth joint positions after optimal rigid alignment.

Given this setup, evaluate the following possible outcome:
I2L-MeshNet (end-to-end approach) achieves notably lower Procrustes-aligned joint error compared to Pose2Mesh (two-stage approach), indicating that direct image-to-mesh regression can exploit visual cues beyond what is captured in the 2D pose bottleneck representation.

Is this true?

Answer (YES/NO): NO